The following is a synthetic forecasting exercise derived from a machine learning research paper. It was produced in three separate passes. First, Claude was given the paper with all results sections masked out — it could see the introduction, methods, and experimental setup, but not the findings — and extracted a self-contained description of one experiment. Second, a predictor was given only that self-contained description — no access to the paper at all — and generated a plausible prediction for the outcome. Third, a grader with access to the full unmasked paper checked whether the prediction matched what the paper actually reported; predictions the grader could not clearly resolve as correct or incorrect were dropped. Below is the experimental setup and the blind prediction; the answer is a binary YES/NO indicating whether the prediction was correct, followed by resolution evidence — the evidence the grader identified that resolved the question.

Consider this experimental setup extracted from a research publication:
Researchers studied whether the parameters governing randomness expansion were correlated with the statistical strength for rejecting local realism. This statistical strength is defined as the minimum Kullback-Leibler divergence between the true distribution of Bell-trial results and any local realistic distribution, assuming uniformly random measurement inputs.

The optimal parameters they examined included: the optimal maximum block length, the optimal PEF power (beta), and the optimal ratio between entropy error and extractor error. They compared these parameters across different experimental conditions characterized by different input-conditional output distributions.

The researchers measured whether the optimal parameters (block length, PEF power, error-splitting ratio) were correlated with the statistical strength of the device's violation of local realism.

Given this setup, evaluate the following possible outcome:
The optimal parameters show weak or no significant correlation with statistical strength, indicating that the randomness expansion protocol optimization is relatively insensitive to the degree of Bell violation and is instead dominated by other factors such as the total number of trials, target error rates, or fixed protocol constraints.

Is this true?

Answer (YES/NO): NO